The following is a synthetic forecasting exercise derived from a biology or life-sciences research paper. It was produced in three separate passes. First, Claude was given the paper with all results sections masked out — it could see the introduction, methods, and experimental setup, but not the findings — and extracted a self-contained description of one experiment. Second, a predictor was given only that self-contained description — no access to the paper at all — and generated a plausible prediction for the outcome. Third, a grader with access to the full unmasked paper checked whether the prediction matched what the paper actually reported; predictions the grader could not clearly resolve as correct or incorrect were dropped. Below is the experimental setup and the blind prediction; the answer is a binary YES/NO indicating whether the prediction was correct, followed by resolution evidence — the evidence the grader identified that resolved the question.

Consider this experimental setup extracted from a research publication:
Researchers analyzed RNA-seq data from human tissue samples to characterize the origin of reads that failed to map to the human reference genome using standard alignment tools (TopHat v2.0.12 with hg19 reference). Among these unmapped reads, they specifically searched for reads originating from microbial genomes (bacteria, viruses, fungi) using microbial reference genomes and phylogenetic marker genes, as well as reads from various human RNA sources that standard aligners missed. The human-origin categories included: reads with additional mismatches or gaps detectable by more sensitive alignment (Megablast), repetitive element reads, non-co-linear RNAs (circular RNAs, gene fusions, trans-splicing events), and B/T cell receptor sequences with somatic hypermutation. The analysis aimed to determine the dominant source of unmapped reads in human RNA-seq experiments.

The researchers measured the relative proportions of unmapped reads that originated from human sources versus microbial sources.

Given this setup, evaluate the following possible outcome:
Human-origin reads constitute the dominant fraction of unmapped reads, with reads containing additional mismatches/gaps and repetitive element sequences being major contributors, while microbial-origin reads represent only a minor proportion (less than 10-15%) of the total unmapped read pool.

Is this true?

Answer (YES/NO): NO